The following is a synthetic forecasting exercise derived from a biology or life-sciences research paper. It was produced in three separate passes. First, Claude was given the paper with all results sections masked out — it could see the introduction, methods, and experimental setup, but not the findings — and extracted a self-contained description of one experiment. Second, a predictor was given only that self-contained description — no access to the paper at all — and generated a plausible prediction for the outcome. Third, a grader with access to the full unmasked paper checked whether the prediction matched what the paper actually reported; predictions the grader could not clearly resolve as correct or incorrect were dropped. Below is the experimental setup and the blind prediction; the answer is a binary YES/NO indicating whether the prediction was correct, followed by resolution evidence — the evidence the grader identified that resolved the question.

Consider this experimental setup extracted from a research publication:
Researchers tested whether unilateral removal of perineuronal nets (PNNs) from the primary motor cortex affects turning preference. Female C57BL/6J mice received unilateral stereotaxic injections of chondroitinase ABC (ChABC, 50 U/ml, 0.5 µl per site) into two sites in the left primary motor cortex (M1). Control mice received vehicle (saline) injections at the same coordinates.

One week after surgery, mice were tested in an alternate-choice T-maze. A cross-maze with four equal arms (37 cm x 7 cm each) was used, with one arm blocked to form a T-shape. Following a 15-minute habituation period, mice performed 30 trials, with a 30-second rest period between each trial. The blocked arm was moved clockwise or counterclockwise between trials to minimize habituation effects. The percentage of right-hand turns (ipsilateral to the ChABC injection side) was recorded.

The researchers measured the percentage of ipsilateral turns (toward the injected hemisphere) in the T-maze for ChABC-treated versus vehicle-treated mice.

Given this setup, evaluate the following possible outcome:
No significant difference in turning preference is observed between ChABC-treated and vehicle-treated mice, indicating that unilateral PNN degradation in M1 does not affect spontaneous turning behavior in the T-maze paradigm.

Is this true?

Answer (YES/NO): NO